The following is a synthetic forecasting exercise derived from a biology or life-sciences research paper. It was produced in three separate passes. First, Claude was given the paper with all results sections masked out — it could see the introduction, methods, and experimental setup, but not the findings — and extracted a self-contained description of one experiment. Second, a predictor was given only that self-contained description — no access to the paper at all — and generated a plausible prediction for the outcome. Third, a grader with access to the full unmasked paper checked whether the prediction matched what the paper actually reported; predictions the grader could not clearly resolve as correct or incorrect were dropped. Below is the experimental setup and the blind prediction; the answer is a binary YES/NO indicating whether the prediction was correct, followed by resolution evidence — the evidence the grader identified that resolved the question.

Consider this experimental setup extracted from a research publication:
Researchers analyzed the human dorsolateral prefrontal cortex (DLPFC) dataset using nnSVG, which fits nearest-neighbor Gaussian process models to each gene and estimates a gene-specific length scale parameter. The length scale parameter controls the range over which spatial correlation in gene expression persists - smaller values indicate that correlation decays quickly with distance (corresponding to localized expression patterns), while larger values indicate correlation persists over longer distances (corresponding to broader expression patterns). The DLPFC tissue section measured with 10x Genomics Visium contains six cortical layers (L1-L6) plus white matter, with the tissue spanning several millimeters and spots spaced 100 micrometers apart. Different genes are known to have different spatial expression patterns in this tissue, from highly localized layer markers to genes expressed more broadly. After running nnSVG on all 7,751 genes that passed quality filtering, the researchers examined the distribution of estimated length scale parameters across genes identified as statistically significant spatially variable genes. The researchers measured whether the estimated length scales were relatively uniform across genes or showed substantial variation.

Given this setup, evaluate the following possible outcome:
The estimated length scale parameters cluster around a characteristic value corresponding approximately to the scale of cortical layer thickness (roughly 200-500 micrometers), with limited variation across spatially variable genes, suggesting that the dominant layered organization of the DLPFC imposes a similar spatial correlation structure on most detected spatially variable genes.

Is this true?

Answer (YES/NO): NO